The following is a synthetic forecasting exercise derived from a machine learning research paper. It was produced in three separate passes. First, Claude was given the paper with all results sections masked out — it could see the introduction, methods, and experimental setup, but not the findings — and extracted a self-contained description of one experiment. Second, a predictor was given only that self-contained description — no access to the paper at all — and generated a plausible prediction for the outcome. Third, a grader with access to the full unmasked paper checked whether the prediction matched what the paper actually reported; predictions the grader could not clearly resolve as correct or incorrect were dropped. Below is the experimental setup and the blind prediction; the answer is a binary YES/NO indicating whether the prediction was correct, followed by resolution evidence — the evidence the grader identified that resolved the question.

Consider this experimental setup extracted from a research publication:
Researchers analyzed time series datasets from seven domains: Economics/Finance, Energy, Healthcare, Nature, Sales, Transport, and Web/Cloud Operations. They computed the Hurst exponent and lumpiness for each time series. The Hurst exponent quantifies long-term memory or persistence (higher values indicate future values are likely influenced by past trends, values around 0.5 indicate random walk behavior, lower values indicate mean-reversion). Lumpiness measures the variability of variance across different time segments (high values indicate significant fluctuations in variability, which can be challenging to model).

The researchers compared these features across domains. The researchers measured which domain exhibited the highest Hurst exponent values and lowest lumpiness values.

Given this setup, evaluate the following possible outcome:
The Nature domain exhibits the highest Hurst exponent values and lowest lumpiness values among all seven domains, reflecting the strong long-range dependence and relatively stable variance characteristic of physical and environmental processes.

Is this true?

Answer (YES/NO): NO